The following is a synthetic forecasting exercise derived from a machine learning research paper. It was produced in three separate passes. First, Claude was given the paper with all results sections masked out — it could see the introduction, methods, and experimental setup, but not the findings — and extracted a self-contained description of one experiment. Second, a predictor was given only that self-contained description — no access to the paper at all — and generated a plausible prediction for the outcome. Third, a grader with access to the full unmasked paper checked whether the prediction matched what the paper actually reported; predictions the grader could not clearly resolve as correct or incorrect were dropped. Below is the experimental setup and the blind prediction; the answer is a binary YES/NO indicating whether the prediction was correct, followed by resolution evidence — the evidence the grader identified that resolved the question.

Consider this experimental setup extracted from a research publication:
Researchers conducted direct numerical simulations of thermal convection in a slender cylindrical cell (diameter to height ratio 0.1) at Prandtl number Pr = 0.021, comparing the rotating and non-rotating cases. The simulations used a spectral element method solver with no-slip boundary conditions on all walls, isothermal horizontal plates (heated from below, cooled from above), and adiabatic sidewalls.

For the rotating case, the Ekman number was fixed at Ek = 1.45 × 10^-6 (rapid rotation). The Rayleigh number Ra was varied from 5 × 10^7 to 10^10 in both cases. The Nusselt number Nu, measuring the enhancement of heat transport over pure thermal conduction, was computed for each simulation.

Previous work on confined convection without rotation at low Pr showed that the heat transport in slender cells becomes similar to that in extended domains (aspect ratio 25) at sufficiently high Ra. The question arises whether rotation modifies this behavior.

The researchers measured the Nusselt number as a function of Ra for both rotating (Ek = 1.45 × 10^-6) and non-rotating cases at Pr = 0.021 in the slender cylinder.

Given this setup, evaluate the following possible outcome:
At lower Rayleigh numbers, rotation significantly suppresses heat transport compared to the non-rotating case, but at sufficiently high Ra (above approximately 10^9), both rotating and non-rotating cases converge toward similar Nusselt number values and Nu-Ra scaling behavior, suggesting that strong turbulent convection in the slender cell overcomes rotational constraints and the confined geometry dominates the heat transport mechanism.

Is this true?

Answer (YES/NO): YES